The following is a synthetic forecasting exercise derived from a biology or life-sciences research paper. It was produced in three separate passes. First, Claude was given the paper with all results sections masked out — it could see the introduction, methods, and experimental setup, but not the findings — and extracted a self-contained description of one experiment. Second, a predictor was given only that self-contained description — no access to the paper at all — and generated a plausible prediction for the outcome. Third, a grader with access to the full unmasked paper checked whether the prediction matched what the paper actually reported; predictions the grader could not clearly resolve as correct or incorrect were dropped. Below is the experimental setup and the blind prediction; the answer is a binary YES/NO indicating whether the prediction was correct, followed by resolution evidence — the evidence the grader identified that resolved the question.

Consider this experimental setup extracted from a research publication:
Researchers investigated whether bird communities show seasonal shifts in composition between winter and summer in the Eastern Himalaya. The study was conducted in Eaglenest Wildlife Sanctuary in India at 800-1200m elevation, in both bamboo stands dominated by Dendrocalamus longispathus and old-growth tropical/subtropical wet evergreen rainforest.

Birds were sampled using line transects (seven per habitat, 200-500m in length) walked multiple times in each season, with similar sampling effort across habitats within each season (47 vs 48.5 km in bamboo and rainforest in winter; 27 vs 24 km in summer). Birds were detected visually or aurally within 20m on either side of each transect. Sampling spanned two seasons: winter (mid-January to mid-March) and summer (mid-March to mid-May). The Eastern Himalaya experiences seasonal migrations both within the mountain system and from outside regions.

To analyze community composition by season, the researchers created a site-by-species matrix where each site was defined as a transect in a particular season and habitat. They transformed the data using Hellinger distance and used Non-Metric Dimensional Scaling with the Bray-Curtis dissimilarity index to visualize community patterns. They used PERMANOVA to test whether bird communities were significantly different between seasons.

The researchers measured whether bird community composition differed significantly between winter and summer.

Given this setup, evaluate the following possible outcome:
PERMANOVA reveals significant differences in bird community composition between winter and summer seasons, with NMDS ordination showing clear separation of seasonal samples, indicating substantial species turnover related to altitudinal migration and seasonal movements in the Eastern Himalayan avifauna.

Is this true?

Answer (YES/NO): YES